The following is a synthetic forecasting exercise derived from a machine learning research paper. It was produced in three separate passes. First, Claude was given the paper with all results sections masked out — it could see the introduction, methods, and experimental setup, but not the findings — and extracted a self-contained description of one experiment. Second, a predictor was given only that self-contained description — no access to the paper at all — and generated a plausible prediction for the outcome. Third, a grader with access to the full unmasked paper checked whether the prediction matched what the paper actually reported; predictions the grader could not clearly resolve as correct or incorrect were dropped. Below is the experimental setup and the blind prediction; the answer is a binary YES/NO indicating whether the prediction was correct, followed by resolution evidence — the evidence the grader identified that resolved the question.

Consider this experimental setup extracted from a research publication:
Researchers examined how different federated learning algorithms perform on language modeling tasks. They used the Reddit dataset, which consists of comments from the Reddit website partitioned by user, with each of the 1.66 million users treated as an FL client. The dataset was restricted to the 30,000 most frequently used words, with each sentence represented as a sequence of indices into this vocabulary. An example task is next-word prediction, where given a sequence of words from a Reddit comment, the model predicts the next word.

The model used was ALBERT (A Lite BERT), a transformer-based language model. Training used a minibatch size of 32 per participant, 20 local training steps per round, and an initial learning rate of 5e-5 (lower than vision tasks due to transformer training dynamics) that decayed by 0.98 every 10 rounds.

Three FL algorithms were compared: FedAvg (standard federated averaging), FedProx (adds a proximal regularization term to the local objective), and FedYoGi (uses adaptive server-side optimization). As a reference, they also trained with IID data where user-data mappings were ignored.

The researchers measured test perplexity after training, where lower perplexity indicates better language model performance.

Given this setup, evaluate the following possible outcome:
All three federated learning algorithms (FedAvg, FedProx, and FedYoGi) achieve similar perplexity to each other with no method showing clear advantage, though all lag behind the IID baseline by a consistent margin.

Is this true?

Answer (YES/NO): NO